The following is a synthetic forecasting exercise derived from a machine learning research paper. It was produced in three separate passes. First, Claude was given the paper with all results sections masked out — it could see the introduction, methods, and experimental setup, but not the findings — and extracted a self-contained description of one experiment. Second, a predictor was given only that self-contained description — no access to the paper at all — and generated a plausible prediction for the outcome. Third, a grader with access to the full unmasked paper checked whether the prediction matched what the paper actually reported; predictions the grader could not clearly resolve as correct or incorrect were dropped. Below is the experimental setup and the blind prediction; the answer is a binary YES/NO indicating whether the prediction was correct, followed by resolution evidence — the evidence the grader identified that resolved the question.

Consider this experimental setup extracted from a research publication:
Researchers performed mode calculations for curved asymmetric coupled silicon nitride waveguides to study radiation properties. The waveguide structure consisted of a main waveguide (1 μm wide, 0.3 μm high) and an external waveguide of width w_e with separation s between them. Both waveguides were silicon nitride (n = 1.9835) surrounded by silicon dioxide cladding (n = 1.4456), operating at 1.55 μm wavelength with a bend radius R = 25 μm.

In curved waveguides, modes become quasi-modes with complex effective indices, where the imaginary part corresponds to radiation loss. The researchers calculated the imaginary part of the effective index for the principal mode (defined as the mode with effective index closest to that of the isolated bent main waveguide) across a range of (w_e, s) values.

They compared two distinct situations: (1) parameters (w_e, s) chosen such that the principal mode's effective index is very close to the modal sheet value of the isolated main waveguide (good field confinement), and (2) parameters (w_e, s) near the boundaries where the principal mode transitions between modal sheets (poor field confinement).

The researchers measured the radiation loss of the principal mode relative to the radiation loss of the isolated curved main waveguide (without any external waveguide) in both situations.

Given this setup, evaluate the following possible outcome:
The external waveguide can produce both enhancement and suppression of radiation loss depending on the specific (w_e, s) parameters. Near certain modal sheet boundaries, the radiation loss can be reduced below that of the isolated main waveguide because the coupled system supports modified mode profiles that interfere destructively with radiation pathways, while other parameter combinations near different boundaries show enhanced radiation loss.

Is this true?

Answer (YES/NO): NO